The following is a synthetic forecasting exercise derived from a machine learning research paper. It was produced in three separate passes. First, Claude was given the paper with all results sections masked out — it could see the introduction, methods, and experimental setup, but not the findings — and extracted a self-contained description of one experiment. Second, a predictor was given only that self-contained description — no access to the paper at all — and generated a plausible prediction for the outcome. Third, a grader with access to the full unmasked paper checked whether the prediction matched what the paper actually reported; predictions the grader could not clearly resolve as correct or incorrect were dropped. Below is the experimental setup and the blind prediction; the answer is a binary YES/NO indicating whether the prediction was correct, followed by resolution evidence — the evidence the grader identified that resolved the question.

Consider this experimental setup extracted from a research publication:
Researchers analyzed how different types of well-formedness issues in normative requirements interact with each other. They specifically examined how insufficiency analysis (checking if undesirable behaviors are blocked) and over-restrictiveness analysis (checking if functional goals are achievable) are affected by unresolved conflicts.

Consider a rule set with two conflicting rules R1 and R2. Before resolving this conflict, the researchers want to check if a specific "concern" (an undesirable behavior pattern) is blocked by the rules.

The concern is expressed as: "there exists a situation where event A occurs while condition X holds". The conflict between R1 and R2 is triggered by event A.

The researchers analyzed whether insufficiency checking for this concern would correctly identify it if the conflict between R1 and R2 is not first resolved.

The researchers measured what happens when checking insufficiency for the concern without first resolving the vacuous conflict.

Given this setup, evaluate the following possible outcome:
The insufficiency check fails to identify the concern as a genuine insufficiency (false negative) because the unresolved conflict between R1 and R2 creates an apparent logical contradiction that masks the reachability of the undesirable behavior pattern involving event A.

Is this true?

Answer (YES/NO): YES